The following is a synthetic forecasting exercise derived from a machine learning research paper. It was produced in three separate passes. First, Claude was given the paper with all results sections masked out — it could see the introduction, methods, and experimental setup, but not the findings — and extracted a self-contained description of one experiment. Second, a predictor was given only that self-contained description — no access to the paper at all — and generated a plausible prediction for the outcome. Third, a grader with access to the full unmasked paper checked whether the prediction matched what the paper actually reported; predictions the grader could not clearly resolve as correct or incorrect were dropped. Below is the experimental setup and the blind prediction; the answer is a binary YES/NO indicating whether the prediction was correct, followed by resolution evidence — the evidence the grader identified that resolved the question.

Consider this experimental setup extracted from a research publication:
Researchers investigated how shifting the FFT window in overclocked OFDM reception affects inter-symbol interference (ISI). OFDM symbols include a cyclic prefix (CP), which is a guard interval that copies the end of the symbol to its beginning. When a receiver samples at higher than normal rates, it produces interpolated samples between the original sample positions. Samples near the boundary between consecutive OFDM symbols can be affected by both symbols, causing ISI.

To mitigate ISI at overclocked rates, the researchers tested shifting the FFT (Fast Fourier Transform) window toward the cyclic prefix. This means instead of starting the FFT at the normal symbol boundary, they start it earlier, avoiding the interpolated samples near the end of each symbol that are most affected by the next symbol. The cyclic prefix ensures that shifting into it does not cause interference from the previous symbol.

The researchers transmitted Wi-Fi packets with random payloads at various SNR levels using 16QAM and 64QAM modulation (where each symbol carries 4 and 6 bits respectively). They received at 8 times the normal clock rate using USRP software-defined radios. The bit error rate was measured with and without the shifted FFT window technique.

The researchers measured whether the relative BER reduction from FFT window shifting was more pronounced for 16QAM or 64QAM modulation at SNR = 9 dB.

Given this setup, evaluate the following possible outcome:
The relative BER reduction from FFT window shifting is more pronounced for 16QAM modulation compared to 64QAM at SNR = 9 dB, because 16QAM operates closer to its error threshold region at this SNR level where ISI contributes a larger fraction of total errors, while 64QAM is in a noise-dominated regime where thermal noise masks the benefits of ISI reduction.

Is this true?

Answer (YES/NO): NO